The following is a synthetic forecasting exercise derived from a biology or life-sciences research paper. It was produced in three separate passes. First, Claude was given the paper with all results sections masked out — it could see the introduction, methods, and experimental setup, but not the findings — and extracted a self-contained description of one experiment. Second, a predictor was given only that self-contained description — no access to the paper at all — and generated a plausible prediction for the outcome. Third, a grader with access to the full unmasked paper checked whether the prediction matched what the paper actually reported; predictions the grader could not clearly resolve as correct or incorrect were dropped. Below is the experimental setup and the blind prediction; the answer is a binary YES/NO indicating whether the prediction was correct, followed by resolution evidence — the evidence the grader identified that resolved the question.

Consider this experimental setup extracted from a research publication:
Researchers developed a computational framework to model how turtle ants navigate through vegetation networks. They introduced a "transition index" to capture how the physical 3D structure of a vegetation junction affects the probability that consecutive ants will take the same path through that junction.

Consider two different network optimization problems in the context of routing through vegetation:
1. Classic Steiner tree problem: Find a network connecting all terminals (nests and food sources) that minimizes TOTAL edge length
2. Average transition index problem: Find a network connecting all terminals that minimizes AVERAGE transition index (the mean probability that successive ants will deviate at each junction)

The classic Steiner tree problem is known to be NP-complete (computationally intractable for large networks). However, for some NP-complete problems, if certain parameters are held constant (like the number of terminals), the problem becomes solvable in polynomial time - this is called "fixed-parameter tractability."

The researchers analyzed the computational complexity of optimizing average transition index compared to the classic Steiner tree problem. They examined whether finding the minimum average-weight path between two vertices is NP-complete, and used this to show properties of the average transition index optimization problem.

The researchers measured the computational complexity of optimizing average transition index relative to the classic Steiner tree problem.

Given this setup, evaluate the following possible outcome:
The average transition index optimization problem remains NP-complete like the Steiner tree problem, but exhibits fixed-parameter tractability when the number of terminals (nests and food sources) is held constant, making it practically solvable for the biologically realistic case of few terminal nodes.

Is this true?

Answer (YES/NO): NO